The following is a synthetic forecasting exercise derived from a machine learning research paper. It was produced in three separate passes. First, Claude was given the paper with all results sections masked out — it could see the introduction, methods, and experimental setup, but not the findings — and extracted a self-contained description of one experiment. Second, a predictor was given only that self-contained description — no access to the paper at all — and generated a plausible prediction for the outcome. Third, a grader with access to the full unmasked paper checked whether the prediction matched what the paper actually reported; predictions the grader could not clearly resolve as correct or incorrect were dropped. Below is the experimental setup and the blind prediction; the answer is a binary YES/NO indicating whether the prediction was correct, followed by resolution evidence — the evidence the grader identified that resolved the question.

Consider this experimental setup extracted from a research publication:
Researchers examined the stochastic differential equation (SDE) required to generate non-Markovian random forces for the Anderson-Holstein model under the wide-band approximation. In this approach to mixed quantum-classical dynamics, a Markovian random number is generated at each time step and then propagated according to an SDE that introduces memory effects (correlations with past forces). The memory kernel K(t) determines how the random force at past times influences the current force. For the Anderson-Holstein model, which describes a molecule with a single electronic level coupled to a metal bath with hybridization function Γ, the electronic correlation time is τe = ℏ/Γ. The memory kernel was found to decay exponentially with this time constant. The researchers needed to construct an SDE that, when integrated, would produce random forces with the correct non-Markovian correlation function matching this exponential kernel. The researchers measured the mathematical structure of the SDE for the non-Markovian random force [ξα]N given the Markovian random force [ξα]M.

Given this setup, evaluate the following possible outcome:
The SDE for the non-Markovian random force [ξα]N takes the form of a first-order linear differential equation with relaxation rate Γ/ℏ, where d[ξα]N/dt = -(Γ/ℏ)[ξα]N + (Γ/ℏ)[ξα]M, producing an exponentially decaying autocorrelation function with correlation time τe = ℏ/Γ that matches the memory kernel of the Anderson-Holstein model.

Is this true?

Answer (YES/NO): NO